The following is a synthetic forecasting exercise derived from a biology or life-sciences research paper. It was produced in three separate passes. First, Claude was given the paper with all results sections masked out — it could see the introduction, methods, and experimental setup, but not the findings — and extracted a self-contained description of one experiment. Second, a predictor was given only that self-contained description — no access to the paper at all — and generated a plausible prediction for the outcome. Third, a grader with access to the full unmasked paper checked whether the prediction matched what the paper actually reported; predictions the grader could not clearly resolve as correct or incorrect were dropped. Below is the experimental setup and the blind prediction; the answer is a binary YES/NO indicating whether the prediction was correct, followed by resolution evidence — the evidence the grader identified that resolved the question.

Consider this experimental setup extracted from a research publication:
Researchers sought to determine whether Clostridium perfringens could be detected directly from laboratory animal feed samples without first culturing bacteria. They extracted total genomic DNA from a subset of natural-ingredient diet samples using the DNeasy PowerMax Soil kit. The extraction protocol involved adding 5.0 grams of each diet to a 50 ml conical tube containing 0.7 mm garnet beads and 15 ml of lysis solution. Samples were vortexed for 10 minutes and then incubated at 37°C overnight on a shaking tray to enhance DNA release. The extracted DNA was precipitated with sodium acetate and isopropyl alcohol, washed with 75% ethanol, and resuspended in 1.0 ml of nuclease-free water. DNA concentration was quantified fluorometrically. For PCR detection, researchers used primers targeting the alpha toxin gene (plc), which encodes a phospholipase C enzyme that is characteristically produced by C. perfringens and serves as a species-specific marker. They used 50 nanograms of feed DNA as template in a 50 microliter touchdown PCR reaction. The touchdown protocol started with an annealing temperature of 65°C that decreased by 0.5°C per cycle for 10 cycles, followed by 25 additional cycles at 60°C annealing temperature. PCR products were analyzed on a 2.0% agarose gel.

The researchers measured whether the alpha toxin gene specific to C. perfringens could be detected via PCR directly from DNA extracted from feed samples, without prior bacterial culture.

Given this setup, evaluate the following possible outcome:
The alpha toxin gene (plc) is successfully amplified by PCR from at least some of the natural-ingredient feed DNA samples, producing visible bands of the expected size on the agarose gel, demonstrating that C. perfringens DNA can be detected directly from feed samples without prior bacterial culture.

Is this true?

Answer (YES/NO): YES